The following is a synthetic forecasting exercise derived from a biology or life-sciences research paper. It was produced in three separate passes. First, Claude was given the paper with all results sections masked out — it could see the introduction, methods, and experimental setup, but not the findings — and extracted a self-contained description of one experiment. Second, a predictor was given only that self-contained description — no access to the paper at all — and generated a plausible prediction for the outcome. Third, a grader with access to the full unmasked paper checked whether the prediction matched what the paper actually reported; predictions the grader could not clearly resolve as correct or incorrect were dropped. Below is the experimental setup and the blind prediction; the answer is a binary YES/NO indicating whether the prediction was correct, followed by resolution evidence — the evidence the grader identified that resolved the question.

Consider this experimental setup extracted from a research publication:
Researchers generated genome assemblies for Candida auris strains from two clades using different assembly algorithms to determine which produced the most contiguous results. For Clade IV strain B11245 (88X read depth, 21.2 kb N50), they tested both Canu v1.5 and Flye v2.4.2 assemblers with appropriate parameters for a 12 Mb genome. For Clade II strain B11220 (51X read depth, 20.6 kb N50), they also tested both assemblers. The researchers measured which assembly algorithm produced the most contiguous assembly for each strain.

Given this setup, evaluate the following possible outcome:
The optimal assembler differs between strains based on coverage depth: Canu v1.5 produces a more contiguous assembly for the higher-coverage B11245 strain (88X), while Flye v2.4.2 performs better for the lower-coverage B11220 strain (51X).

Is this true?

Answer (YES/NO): YES